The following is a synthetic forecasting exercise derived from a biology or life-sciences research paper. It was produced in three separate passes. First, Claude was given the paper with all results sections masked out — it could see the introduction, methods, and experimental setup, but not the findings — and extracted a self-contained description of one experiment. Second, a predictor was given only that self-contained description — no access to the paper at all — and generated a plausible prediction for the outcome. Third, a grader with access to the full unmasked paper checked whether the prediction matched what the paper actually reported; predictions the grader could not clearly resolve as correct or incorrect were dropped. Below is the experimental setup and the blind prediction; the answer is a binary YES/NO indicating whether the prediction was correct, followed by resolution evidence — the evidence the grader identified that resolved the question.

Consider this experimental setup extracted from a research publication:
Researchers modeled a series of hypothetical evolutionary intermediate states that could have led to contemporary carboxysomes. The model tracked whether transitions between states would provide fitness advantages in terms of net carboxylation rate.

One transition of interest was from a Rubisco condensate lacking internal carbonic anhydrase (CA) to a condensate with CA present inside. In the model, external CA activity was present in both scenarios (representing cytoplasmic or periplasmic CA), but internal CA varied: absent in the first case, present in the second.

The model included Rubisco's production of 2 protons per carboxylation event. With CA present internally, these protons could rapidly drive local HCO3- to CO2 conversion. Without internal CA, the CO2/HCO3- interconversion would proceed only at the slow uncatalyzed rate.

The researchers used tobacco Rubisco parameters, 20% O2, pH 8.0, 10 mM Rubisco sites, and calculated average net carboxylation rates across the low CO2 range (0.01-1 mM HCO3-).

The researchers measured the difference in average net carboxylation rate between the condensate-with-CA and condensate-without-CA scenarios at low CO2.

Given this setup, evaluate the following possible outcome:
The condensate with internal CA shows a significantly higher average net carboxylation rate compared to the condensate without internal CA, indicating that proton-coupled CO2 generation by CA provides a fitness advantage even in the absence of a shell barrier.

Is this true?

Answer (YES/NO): YES